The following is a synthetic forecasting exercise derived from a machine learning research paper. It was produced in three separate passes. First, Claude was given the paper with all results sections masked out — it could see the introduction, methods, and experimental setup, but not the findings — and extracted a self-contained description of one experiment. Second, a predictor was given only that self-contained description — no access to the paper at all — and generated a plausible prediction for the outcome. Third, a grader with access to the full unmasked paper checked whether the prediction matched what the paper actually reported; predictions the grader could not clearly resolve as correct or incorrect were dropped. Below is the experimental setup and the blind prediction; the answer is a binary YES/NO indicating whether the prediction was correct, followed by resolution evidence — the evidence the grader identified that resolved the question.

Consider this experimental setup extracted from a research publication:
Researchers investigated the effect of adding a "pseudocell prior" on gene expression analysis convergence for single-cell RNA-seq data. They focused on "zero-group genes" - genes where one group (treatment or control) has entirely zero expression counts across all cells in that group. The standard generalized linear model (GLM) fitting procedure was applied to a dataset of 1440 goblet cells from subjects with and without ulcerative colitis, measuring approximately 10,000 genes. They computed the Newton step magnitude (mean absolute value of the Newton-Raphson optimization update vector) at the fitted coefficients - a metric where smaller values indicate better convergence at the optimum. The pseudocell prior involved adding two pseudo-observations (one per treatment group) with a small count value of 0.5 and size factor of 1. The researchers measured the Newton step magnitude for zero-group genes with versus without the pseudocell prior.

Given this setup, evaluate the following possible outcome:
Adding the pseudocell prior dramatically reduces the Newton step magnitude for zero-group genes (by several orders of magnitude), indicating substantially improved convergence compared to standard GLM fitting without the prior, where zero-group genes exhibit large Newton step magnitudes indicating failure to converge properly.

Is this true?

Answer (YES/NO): YES